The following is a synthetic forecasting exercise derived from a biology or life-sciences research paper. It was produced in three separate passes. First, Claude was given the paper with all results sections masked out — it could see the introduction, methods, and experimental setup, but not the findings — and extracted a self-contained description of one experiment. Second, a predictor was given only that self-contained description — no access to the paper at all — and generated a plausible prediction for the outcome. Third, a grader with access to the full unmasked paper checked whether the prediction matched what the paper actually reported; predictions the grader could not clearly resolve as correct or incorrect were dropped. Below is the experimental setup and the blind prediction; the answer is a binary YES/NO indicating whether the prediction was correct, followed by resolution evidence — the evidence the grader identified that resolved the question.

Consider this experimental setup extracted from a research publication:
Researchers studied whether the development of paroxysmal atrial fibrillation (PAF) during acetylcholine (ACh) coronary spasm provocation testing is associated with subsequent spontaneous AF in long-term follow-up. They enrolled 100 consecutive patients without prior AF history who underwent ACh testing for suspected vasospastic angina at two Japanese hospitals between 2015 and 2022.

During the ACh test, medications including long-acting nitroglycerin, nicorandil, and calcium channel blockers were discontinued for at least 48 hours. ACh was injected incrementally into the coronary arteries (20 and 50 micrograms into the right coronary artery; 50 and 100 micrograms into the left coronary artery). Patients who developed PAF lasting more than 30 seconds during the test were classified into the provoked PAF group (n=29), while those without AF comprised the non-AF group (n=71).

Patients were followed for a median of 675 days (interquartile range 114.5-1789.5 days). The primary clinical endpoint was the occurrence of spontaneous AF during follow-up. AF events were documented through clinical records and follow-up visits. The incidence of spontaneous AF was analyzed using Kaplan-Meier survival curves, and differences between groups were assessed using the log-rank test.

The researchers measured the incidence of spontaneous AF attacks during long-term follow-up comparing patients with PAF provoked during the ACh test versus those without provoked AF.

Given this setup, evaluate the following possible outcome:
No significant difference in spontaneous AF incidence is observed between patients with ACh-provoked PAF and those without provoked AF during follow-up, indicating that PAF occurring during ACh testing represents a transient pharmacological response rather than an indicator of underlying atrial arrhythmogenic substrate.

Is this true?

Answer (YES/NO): NO